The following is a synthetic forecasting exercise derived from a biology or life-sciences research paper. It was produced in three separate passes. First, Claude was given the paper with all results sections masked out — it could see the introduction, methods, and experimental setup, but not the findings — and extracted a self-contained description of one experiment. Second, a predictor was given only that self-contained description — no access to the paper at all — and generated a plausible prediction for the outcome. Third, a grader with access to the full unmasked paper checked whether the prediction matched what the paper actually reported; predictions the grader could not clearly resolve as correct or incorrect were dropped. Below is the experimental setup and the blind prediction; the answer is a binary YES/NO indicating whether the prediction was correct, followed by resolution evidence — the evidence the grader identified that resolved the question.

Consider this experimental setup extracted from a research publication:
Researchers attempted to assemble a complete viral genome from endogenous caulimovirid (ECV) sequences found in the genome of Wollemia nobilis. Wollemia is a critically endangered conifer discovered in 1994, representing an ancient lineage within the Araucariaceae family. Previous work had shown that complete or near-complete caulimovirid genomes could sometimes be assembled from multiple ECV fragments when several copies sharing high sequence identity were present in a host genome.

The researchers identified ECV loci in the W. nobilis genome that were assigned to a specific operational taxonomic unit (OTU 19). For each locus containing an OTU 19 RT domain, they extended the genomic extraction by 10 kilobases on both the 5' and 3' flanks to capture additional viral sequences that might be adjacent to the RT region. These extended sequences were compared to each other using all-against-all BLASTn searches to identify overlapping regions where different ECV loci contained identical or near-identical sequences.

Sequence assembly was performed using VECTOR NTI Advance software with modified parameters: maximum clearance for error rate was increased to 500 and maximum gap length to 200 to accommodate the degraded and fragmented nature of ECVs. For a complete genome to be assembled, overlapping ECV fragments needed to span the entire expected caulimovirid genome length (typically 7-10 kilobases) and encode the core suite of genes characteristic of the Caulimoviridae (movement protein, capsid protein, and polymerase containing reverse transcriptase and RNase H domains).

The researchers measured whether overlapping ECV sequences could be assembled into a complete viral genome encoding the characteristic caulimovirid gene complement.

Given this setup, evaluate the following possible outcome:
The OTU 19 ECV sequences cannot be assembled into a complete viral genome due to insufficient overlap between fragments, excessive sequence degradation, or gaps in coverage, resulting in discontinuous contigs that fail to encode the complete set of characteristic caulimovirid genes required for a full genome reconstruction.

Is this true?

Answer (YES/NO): NO